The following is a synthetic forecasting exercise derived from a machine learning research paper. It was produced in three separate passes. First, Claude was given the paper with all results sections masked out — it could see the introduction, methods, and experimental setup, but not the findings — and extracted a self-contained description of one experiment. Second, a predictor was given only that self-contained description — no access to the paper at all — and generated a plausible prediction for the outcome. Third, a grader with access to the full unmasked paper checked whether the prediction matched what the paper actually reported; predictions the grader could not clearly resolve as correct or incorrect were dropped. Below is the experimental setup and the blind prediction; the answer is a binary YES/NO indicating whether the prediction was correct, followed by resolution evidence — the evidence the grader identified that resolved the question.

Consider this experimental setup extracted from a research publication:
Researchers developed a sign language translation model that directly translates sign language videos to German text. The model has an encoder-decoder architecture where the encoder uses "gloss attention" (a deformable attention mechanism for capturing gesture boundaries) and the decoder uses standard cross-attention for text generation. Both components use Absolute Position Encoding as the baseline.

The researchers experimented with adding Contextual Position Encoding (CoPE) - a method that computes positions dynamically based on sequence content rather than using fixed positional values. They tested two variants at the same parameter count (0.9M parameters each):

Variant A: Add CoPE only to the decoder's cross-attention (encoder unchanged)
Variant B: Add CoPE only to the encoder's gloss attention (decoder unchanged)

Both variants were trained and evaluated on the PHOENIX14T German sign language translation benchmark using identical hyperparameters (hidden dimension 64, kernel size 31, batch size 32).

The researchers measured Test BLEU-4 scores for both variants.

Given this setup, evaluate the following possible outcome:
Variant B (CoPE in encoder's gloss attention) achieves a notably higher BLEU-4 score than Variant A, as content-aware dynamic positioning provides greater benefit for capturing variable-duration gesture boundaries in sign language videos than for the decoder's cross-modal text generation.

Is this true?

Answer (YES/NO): NO